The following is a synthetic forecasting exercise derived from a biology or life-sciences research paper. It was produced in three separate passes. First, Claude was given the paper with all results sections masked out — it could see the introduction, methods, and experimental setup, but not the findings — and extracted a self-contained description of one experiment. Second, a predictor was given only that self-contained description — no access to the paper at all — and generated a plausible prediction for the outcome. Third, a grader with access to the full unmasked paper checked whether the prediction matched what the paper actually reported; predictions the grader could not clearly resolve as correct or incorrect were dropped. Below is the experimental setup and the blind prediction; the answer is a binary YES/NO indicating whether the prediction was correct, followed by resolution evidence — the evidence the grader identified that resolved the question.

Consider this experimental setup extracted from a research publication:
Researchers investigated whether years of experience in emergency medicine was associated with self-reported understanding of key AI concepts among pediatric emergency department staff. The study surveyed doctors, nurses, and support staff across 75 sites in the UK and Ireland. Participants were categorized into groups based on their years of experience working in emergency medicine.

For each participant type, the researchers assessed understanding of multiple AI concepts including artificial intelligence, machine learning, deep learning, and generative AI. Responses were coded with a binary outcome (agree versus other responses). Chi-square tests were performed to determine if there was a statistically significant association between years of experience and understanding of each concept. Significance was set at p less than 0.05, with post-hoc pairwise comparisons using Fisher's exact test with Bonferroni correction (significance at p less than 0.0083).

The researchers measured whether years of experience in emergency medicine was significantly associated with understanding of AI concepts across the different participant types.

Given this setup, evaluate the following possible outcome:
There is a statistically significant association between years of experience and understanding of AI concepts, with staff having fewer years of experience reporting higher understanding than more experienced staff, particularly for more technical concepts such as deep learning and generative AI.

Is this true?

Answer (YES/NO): NO